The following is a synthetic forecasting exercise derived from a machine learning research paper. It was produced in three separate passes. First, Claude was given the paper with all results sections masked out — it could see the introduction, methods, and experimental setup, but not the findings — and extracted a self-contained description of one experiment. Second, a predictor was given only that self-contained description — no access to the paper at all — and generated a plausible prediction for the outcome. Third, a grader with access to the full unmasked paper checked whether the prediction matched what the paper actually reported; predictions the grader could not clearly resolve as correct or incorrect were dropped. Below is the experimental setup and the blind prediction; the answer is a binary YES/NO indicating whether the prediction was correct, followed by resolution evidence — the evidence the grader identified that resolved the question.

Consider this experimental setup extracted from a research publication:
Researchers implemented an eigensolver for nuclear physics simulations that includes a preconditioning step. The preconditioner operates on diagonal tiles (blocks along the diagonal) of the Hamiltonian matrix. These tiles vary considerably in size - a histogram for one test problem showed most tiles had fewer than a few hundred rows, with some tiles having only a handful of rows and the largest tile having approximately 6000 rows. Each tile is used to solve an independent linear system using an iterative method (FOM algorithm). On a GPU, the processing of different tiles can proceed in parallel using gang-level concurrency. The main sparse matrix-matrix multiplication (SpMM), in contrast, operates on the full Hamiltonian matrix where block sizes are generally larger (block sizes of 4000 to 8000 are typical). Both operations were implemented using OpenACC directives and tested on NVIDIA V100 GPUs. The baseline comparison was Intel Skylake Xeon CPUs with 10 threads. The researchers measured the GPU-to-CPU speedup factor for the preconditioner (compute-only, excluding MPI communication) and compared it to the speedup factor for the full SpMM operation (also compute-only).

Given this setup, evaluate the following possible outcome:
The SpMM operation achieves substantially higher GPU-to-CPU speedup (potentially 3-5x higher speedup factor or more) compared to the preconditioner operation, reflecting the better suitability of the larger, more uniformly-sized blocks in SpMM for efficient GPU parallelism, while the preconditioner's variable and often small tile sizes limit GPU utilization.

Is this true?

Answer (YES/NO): YES